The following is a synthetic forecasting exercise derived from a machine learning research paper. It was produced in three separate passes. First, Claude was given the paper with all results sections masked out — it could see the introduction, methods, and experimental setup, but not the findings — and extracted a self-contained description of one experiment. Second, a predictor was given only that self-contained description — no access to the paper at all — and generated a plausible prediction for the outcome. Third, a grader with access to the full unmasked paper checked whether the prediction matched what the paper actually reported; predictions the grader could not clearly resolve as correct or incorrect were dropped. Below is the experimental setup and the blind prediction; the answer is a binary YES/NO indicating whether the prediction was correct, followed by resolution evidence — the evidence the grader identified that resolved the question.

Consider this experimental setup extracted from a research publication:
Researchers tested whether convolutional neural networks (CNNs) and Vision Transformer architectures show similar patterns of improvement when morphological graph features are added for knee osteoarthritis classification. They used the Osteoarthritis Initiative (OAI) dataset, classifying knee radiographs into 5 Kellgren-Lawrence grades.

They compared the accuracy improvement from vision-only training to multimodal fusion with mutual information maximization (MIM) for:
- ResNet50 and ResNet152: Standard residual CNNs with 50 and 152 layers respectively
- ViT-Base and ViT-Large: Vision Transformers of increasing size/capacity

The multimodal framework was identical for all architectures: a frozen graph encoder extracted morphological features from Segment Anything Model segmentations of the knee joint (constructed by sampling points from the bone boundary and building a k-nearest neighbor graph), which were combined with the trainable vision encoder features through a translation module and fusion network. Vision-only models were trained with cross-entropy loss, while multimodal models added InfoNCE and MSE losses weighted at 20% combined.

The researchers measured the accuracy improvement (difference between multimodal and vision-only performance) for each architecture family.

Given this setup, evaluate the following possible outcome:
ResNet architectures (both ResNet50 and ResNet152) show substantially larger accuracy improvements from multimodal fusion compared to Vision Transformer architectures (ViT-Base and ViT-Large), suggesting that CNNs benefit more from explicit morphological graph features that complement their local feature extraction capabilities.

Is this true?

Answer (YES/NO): NO